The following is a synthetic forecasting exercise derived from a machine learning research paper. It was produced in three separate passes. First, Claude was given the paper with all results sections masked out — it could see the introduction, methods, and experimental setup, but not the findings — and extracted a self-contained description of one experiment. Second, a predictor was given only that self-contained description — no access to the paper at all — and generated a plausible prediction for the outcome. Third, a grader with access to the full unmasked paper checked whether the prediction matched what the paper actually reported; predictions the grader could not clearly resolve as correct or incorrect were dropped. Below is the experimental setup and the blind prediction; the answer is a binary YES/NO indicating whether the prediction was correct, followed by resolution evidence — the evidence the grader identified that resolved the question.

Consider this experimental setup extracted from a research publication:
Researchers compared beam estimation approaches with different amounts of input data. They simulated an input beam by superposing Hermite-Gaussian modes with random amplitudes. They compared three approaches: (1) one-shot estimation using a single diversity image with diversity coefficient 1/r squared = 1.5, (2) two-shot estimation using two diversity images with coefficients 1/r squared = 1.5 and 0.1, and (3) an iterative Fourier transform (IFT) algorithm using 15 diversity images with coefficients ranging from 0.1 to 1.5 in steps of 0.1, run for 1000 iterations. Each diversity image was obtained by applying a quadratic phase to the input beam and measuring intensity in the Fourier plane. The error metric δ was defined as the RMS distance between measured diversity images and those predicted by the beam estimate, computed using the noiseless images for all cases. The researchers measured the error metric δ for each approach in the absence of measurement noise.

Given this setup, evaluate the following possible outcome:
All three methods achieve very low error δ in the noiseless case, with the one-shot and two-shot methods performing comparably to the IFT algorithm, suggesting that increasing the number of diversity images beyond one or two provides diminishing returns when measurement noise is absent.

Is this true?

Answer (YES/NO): NO